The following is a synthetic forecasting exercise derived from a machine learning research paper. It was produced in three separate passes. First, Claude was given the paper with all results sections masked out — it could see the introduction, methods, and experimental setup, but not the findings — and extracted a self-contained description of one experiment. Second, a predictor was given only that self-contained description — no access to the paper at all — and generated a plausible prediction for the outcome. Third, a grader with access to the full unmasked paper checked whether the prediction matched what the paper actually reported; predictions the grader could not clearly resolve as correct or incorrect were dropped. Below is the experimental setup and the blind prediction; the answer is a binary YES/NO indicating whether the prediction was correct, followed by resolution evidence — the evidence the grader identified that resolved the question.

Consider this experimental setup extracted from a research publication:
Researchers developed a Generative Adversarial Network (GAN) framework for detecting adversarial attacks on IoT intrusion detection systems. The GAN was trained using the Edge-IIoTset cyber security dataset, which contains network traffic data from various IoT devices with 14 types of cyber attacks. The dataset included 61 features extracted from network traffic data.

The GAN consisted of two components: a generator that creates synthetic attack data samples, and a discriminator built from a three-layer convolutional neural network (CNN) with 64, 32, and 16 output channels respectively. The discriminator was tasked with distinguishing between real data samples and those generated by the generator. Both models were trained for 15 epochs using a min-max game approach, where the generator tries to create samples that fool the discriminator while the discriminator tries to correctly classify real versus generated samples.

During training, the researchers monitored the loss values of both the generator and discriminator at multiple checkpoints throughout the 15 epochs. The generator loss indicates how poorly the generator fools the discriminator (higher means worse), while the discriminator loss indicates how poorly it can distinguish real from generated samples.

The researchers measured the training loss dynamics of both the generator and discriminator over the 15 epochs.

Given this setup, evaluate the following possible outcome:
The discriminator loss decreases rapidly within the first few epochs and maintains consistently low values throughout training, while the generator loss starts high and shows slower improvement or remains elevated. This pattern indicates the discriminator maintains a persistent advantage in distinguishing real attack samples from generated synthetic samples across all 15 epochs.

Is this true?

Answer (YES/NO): NO